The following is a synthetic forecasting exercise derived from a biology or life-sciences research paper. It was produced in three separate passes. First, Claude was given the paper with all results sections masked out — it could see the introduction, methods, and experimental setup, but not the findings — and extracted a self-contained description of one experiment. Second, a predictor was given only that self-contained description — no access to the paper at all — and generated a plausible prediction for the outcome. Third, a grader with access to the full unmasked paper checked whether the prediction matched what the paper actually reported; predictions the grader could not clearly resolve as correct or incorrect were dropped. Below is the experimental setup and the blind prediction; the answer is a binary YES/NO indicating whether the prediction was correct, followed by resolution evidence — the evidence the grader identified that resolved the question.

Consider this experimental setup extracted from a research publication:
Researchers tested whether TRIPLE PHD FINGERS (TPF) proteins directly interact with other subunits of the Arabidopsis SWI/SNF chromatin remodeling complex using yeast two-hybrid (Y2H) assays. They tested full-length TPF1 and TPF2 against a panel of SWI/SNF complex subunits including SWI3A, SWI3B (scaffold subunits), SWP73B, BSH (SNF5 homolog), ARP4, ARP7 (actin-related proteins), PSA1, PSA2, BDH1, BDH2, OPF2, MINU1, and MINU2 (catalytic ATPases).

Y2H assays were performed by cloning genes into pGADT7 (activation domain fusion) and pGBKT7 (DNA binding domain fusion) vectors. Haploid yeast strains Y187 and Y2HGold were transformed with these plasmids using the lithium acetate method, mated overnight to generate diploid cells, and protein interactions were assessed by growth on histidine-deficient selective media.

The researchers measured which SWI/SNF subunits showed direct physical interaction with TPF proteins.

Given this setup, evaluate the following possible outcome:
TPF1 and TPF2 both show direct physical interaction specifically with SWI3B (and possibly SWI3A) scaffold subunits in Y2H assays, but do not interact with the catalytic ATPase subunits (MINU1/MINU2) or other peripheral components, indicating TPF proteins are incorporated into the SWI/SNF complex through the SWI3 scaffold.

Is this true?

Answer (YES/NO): NO